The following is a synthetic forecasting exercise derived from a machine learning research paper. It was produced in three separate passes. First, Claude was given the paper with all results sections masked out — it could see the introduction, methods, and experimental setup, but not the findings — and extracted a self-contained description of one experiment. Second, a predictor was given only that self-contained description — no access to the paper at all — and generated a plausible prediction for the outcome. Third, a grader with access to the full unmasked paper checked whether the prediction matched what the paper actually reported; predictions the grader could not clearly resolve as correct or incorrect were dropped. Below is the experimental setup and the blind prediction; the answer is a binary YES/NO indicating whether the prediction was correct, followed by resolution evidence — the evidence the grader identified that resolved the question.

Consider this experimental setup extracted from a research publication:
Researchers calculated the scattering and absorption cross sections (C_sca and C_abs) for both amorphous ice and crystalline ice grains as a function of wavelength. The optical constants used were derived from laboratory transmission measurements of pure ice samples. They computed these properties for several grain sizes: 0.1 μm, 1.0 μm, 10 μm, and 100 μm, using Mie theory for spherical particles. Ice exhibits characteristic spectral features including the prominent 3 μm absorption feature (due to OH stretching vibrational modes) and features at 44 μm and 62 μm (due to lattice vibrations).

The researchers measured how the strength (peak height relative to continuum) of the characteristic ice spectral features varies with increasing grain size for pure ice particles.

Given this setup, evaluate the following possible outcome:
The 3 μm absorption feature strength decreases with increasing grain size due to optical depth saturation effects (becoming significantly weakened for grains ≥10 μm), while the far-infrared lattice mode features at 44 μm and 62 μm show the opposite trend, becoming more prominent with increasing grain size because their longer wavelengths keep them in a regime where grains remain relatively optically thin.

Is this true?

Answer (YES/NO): NO